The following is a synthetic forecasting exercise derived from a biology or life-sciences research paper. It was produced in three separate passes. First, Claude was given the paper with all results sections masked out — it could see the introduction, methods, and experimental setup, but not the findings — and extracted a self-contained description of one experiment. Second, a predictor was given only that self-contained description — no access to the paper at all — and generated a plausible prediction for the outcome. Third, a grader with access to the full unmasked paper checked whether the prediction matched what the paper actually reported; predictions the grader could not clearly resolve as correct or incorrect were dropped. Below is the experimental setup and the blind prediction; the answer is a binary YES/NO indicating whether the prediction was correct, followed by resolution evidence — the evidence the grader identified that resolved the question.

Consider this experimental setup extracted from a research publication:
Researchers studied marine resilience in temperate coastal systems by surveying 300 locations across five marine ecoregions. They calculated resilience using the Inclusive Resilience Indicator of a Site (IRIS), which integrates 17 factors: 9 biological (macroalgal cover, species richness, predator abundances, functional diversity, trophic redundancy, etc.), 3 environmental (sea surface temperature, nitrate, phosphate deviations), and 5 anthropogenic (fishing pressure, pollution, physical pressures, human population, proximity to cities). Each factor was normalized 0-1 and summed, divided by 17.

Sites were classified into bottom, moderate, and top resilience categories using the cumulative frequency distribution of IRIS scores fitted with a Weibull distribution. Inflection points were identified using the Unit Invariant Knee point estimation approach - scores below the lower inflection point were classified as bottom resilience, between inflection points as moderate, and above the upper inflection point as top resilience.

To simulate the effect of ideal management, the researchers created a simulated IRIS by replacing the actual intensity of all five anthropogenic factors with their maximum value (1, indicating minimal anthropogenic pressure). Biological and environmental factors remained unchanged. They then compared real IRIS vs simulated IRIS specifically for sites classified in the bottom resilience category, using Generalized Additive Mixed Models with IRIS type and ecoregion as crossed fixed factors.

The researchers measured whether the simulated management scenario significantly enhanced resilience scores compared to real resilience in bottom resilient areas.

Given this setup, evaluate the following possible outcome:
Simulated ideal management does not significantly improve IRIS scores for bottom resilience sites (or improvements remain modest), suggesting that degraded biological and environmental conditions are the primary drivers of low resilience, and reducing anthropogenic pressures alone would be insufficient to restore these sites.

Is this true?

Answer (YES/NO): NO